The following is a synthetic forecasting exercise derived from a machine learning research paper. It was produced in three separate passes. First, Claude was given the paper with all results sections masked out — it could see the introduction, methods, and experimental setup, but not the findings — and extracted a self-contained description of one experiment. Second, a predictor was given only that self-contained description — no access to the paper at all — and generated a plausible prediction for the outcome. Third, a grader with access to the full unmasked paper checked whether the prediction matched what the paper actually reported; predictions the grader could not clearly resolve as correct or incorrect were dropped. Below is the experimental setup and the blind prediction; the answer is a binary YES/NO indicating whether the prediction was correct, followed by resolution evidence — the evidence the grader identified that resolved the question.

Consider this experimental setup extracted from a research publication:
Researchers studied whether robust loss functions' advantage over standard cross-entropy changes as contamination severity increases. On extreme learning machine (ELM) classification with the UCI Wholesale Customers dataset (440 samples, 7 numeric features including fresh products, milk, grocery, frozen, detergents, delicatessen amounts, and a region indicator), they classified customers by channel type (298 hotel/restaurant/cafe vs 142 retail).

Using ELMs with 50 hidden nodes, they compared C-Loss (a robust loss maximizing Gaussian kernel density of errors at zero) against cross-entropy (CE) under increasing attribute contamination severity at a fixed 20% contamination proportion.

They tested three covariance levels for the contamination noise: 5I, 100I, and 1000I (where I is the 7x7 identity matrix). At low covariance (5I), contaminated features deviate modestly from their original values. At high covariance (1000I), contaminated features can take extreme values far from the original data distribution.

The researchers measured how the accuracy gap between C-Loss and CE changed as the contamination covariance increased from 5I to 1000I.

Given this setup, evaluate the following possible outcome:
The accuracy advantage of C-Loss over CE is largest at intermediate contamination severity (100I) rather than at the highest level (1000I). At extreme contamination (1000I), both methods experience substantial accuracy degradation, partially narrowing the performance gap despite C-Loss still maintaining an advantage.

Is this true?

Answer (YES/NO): NO